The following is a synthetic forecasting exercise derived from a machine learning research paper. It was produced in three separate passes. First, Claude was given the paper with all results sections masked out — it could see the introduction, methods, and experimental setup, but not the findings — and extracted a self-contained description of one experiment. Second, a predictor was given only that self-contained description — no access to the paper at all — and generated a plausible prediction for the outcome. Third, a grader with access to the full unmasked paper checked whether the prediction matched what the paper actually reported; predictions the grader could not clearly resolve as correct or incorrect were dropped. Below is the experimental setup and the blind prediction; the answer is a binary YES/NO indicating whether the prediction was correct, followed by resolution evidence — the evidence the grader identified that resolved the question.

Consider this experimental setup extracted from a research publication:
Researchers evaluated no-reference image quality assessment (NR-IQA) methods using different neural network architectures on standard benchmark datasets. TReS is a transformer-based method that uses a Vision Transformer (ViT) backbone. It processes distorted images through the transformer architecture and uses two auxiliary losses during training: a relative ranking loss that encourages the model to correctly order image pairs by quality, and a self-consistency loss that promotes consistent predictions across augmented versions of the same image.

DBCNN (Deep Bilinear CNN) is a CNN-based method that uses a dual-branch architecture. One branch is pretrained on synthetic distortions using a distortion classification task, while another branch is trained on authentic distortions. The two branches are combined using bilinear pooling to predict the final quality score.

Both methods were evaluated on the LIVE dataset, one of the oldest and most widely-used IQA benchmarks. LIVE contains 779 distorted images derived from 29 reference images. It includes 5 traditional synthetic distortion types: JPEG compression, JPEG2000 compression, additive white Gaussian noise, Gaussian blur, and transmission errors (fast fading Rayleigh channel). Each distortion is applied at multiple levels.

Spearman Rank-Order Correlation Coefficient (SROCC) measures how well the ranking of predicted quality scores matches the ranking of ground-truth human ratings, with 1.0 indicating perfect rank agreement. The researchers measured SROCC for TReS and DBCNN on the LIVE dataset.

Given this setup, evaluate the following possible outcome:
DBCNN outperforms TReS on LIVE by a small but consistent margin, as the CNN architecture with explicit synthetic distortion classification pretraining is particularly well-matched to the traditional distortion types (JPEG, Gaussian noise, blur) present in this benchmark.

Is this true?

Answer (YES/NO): NO